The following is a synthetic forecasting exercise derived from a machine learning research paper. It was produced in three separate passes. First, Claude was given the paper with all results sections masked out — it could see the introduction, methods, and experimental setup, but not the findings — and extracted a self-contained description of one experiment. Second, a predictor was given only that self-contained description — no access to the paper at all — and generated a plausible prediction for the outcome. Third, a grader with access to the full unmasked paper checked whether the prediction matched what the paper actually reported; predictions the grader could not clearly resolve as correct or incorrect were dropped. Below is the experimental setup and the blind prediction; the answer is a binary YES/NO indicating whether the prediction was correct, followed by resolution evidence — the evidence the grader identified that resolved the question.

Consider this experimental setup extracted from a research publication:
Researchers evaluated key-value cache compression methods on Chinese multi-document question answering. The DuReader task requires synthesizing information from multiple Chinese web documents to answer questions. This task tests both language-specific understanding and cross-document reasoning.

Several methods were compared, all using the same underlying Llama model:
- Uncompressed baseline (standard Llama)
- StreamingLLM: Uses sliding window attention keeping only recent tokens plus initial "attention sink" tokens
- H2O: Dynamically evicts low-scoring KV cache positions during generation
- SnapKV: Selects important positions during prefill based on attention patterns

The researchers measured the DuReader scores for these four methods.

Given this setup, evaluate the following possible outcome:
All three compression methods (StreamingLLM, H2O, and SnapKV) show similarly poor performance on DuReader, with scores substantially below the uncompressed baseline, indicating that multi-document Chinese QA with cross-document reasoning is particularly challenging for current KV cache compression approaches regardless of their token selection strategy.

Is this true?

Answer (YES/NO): NO